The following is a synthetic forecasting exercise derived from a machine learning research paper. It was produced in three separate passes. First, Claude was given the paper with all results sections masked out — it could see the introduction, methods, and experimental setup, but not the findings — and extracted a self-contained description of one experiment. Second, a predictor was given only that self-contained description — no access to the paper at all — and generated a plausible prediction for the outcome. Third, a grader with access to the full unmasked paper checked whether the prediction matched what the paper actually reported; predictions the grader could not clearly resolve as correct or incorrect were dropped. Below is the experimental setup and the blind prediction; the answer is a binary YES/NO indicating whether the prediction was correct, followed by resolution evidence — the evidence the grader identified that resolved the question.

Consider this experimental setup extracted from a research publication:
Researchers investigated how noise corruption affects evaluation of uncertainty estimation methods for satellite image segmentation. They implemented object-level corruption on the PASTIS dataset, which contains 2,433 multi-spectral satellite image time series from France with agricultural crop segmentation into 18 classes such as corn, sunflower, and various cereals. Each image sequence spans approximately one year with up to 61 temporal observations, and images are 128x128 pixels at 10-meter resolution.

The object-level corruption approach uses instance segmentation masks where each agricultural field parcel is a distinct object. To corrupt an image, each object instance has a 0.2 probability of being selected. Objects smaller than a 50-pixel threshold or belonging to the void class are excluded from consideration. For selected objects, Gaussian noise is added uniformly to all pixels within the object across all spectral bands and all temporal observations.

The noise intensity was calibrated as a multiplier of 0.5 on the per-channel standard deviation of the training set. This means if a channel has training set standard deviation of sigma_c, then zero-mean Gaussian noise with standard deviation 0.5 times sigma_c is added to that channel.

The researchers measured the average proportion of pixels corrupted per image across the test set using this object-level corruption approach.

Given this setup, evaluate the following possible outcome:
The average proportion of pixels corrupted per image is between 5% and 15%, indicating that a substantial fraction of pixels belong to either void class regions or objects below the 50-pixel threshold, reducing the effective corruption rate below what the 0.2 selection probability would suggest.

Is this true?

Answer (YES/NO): NO